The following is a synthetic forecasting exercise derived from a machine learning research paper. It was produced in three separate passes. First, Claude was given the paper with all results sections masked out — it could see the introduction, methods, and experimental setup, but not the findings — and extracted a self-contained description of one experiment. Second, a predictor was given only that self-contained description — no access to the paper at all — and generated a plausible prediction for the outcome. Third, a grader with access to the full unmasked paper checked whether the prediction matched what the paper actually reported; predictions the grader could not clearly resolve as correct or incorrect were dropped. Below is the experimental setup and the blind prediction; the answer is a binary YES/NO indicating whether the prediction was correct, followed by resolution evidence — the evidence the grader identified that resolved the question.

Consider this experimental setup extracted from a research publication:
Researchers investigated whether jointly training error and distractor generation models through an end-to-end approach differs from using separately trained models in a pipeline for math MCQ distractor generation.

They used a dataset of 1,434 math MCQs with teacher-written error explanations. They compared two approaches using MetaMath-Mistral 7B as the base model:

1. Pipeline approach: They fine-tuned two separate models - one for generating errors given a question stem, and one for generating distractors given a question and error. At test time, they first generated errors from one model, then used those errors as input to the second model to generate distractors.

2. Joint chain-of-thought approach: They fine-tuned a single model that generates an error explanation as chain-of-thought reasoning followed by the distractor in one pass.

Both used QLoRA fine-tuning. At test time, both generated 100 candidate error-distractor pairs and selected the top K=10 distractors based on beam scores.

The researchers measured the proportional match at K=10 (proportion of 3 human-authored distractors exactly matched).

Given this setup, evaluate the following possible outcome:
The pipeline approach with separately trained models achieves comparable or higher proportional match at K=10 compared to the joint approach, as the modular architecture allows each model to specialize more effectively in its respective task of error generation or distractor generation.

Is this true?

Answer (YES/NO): NO